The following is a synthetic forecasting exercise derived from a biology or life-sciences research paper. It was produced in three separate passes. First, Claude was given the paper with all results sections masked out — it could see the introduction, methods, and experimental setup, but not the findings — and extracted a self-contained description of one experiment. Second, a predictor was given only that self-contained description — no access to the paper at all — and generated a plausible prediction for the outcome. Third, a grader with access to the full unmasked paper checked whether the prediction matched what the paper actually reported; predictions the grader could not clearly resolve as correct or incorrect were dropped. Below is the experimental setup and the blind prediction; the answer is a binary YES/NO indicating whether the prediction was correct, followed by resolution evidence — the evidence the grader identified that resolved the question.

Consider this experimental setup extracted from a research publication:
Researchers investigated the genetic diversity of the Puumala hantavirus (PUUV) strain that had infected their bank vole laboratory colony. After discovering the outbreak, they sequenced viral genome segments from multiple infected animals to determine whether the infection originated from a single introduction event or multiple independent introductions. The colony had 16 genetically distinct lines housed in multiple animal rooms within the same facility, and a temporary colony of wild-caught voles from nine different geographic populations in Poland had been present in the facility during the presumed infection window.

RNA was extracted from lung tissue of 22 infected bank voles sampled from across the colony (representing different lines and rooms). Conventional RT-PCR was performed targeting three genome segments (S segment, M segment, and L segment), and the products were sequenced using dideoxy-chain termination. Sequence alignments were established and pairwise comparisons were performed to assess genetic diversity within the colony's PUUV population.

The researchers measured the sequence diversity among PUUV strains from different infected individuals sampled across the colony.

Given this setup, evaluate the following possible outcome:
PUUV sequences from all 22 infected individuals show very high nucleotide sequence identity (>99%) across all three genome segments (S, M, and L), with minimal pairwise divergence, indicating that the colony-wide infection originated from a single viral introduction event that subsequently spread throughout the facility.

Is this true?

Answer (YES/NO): YES